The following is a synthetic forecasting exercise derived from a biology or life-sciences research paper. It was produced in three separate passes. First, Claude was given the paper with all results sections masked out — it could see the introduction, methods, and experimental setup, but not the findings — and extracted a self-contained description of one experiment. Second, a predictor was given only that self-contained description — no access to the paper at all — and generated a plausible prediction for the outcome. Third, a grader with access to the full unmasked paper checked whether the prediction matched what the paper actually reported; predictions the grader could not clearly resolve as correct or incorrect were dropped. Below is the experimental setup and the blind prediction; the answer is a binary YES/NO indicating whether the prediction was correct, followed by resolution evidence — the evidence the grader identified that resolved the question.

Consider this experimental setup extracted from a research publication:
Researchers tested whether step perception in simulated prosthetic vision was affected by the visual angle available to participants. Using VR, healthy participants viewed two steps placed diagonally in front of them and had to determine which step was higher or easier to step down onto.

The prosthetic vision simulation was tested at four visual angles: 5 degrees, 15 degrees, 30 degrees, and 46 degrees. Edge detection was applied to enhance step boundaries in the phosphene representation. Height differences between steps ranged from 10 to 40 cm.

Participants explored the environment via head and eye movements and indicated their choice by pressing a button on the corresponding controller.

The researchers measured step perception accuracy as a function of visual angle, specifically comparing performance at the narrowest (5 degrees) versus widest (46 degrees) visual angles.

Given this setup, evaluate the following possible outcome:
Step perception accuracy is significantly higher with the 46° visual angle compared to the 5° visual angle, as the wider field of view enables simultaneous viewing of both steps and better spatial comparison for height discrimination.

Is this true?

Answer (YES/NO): YES